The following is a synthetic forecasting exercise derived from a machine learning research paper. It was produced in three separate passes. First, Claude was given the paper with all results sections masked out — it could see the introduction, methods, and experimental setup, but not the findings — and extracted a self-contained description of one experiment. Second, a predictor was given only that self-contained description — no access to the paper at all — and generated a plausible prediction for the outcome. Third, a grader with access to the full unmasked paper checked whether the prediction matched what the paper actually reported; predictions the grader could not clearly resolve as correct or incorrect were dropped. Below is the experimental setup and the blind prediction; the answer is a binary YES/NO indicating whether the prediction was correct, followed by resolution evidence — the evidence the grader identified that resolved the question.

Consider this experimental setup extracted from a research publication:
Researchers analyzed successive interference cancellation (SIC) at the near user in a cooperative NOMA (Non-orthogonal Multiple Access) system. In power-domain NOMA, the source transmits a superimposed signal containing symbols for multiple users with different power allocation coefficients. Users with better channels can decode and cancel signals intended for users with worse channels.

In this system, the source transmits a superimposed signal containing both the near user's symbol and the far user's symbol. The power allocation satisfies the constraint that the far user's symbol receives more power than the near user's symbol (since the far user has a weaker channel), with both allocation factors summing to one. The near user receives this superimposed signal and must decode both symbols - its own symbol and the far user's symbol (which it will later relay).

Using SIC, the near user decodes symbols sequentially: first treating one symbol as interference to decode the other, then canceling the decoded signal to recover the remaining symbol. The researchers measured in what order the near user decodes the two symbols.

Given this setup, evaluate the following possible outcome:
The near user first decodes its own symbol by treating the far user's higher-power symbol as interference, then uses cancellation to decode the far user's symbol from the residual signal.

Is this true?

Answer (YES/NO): YES